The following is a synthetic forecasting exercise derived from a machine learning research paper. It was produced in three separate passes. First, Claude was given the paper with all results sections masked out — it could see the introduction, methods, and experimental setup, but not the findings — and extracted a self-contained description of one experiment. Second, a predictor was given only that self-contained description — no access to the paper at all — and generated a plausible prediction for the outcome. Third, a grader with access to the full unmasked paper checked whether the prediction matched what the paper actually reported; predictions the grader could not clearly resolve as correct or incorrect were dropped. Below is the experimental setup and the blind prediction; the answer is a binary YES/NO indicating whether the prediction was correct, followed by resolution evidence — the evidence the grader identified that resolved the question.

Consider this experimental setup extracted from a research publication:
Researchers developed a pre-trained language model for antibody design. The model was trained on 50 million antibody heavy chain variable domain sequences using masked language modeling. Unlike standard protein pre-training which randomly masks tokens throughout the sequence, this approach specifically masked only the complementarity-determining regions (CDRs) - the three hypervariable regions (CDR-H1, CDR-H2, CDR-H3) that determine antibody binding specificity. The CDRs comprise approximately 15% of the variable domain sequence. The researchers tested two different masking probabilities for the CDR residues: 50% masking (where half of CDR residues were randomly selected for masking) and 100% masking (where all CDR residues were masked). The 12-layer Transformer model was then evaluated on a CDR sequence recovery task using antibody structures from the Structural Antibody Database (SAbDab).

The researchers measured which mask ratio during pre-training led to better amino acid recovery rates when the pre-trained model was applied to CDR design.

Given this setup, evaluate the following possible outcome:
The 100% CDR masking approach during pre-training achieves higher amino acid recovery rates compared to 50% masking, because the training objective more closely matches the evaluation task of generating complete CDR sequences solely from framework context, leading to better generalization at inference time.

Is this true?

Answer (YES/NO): YES